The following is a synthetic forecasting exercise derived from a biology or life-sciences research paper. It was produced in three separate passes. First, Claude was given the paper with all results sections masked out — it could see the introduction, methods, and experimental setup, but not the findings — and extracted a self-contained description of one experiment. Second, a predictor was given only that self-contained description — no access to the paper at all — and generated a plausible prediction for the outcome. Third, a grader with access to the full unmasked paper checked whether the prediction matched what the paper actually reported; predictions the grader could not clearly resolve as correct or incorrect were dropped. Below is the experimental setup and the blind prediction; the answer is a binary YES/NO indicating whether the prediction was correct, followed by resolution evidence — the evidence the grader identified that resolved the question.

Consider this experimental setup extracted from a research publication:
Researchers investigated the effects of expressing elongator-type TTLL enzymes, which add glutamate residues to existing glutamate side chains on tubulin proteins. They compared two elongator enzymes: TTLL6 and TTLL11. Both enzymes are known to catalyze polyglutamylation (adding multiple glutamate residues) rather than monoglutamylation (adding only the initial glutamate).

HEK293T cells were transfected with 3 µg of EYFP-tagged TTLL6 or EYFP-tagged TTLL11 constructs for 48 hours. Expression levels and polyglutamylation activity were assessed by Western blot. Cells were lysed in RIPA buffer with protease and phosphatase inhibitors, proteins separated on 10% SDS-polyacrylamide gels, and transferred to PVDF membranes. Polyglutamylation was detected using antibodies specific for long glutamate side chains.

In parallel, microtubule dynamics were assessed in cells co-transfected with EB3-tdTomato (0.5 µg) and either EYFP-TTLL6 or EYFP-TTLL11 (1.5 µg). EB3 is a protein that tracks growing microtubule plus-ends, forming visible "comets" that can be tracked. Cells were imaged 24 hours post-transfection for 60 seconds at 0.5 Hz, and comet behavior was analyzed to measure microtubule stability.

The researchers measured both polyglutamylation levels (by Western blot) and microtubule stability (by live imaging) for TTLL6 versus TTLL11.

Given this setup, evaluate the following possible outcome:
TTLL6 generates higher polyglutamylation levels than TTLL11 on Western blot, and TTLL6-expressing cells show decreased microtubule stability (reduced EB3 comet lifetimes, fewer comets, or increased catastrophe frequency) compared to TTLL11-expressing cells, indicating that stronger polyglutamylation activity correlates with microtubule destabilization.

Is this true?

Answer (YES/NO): NO